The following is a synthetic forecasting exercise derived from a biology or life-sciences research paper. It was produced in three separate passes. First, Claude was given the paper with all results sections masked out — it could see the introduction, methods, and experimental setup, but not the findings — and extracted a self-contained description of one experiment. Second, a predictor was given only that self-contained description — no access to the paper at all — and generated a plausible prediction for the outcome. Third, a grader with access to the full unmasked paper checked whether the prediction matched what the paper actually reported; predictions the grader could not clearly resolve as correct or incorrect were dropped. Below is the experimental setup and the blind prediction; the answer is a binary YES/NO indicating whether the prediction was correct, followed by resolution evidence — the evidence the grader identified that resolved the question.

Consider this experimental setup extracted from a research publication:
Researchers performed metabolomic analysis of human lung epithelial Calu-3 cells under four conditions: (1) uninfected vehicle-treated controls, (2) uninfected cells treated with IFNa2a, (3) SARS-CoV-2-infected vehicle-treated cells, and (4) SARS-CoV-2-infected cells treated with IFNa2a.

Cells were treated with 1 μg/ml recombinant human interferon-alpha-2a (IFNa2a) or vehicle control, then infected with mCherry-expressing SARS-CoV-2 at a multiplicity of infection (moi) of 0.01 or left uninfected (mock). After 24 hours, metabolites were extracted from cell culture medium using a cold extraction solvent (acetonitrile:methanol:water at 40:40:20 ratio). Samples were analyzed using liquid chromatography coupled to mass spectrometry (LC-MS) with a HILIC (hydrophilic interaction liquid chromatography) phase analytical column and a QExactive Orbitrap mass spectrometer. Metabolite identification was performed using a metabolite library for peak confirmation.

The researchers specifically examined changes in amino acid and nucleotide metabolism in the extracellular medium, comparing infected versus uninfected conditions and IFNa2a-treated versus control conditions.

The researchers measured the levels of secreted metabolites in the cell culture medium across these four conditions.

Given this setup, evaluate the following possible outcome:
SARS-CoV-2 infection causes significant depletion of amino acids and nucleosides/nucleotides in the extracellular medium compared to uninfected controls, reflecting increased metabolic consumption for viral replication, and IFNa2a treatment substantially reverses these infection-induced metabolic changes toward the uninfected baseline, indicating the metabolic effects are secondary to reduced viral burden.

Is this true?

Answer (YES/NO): NO